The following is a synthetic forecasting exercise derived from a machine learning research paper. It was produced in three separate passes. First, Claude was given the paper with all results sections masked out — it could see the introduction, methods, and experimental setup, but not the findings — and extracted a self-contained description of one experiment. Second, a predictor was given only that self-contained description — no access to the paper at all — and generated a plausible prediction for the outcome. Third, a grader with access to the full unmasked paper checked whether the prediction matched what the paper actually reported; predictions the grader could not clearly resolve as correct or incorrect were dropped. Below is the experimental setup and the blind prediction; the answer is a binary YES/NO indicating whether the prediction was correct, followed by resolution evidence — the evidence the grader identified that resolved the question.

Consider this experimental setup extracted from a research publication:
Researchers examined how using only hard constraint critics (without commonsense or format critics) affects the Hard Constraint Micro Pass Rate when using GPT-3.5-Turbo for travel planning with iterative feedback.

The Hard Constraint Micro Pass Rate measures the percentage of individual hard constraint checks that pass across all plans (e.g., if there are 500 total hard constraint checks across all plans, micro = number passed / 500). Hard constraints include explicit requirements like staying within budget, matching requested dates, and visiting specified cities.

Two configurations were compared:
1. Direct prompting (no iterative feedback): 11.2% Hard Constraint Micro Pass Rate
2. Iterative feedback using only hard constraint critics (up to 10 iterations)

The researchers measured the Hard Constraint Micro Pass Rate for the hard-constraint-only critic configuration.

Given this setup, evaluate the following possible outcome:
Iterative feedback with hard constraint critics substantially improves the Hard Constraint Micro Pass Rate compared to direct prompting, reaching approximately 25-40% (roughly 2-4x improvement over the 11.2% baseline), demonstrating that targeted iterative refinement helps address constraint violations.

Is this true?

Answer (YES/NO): NO